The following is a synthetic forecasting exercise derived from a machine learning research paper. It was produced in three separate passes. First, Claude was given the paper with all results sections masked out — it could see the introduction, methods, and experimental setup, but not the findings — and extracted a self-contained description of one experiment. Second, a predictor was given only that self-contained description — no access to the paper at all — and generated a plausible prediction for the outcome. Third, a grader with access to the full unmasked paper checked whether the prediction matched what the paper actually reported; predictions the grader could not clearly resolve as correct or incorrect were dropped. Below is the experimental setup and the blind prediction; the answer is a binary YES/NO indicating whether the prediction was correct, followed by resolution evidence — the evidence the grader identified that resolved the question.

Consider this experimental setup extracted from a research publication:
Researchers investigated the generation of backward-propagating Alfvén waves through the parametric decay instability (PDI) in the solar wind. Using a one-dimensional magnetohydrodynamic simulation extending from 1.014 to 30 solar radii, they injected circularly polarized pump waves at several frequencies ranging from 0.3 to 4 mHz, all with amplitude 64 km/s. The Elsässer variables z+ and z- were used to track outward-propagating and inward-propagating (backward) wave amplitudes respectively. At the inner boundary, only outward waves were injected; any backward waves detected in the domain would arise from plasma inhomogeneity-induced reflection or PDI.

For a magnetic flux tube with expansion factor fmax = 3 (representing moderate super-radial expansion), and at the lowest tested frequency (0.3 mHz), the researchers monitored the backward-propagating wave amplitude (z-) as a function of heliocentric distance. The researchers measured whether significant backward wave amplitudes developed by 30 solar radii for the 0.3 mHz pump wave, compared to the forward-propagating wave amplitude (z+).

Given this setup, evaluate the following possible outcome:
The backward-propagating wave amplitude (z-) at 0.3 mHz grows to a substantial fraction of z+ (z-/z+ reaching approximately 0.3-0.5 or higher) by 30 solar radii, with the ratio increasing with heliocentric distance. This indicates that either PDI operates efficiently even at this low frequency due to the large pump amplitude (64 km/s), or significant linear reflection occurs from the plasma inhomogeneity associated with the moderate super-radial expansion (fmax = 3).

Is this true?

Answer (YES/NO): NO